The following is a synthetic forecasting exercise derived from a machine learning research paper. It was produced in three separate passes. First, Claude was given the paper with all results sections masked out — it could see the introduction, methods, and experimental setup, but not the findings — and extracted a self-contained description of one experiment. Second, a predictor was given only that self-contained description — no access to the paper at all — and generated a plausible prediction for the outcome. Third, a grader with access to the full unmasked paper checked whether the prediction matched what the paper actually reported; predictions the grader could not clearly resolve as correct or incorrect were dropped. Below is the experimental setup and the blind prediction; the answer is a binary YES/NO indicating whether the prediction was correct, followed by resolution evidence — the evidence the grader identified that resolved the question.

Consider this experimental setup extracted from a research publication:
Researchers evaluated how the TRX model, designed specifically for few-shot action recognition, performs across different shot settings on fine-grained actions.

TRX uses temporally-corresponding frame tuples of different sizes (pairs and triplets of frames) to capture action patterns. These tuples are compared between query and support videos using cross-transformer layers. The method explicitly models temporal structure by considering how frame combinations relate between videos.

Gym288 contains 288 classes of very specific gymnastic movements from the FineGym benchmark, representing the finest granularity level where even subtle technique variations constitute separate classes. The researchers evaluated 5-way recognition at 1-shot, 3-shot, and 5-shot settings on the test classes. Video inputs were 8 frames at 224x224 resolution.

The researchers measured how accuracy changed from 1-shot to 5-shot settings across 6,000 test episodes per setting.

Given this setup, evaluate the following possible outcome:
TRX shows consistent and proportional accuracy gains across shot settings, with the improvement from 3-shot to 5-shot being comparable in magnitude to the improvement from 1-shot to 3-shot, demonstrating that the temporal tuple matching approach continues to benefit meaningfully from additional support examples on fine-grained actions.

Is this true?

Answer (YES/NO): NO